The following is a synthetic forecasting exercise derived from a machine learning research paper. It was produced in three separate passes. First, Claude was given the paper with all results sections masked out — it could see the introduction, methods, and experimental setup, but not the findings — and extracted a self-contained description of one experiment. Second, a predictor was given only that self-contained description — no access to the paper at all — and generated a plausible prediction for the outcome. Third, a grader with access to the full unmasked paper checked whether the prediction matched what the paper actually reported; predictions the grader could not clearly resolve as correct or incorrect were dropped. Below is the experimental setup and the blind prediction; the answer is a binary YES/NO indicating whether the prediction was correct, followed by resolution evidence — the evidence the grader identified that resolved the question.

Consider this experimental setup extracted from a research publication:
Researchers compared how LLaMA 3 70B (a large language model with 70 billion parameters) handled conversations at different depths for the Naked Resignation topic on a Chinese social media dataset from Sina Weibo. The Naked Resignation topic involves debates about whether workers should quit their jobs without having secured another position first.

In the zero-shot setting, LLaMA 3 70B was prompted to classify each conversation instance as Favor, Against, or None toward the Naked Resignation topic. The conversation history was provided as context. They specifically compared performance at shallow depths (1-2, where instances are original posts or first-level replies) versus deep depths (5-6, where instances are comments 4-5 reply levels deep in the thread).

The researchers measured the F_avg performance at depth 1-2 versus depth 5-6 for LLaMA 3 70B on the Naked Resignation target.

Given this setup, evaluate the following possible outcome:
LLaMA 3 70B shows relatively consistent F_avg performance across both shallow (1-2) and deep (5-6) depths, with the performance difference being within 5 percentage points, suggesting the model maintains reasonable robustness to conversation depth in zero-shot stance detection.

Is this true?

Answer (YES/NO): NO